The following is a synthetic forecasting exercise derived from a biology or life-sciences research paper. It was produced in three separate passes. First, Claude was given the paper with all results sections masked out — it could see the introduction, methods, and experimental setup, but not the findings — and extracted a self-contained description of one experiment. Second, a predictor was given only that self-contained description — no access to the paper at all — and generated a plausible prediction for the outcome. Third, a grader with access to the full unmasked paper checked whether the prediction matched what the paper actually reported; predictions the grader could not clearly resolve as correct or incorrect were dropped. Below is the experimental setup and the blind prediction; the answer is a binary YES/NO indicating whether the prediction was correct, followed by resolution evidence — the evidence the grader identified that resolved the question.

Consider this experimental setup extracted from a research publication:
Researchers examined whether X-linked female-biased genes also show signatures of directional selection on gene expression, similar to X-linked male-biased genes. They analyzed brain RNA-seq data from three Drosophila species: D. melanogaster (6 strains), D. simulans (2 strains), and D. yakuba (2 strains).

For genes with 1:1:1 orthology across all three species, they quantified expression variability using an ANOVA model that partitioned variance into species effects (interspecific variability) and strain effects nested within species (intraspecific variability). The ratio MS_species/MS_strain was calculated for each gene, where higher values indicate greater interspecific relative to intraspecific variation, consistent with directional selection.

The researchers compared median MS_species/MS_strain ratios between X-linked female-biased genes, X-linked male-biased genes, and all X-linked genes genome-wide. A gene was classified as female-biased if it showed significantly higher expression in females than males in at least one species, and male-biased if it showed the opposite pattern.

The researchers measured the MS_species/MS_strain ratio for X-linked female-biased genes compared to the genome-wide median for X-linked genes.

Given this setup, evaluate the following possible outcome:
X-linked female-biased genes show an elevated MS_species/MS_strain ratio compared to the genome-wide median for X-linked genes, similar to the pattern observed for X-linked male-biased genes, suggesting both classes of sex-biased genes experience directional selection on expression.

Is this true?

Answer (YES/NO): YES